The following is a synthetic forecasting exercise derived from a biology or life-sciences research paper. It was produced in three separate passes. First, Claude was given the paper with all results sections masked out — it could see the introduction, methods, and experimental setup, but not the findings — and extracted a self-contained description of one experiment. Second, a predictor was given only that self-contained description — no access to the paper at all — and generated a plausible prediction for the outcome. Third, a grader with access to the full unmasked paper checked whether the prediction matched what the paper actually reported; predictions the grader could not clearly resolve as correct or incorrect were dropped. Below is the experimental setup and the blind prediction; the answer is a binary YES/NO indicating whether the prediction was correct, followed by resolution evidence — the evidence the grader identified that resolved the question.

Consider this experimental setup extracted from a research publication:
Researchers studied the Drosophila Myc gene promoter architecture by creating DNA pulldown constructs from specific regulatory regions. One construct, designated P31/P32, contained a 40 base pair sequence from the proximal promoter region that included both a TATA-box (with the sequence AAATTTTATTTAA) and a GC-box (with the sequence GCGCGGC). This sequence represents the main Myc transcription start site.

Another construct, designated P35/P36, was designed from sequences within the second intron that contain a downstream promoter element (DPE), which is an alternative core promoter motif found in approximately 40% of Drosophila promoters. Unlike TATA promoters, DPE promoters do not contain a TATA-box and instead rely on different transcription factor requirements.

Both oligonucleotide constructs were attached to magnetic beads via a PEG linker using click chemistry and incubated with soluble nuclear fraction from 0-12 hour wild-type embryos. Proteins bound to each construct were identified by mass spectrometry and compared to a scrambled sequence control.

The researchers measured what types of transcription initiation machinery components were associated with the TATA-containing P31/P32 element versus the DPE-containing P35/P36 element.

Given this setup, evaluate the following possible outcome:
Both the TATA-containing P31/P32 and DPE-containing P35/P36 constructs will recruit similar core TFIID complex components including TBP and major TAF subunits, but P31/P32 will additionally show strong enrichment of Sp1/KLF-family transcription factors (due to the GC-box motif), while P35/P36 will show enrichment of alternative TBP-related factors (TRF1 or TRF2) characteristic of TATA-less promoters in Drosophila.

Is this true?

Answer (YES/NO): NO